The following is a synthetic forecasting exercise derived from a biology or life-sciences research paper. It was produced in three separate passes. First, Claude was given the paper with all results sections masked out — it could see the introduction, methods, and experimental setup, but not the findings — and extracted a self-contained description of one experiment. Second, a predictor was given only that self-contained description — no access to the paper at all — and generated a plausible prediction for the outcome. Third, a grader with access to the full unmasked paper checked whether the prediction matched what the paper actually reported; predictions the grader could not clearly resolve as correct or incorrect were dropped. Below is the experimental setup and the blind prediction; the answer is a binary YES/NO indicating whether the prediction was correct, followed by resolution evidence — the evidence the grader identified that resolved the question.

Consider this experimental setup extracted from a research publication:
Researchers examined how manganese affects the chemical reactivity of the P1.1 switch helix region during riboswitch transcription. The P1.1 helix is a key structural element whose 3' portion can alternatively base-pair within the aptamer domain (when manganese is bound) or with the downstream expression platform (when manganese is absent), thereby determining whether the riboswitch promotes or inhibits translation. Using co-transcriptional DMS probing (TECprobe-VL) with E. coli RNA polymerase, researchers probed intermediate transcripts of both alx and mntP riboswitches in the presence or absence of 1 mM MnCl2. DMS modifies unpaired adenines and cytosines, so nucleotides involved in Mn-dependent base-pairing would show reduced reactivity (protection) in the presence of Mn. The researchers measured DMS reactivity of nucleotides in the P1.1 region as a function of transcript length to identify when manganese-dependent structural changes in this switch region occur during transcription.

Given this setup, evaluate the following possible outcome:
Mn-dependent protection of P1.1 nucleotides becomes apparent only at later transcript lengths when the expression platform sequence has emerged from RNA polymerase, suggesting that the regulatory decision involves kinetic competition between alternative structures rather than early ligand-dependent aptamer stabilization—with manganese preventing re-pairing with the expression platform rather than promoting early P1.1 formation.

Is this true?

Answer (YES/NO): NO